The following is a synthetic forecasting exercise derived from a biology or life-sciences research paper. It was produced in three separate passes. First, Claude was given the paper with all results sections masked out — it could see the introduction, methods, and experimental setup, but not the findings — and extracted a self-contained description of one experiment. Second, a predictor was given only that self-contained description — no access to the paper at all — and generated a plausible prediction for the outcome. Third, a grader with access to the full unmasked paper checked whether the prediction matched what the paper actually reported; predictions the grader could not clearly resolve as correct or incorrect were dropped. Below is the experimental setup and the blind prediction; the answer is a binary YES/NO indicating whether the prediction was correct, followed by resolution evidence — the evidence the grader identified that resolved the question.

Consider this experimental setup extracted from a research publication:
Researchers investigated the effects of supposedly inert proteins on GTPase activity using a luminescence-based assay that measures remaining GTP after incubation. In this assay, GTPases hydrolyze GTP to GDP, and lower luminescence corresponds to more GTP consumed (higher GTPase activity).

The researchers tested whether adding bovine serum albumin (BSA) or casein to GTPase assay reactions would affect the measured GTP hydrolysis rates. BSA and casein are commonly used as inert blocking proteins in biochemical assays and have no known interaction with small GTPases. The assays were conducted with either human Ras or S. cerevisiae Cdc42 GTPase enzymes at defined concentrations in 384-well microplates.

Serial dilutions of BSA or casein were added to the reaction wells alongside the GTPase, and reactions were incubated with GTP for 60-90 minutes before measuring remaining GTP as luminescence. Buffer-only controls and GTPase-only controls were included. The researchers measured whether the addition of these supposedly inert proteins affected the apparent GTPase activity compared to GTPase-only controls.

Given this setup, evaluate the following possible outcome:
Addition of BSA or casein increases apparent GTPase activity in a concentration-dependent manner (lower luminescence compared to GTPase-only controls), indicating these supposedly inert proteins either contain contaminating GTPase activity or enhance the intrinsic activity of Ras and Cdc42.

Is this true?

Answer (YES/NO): NO